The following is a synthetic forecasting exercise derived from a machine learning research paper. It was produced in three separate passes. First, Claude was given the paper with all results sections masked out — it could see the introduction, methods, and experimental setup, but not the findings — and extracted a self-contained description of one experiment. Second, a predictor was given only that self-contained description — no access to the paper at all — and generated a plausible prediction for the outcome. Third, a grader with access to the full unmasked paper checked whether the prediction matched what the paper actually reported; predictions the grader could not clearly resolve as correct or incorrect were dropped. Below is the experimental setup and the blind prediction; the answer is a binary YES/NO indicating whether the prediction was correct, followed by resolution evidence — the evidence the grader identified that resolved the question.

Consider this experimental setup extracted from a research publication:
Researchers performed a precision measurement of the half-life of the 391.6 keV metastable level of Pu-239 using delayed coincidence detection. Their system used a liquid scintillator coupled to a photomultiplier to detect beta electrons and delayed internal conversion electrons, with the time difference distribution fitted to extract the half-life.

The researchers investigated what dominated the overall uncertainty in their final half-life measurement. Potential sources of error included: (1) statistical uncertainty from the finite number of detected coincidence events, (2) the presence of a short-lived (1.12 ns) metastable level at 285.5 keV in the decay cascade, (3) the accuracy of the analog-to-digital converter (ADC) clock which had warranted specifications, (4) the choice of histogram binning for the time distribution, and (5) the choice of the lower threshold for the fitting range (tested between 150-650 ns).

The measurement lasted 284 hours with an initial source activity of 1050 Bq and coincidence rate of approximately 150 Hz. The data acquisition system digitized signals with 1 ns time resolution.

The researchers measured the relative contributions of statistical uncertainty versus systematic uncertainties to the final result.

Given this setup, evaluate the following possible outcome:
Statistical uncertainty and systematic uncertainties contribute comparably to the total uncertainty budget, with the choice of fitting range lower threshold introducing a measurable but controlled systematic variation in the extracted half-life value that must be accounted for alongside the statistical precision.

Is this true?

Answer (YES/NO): NO